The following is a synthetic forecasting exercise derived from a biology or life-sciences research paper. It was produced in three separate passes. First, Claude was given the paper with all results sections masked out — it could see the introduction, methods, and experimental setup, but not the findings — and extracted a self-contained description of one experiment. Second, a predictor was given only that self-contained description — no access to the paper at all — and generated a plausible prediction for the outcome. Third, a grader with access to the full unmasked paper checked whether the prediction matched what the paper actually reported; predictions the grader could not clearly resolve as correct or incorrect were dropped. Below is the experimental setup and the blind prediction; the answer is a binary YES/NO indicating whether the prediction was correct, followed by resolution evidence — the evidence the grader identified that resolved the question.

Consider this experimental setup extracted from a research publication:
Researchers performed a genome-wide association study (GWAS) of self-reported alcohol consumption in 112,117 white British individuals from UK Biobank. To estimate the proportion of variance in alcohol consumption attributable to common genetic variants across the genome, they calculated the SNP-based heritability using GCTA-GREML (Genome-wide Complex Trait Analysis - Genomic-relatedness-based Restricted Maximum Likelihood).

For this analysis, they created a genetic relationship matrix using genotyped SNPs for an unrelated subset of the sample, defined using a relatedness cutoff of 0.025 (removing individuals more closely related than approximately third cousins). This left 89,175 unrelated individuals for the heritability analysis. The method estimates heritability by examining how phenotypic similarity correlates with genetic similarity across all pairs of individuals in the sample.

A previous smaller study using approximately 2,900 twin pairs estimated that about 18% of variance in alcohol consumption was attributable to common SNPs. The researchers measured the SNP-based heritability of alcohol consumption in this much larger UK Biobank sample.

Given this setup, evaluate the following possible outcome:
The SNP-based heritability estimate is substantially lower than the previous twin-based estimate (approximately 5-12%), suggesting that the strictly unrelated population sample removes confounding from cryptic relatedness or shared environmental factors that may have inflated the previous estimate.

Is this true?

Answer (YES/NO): NO